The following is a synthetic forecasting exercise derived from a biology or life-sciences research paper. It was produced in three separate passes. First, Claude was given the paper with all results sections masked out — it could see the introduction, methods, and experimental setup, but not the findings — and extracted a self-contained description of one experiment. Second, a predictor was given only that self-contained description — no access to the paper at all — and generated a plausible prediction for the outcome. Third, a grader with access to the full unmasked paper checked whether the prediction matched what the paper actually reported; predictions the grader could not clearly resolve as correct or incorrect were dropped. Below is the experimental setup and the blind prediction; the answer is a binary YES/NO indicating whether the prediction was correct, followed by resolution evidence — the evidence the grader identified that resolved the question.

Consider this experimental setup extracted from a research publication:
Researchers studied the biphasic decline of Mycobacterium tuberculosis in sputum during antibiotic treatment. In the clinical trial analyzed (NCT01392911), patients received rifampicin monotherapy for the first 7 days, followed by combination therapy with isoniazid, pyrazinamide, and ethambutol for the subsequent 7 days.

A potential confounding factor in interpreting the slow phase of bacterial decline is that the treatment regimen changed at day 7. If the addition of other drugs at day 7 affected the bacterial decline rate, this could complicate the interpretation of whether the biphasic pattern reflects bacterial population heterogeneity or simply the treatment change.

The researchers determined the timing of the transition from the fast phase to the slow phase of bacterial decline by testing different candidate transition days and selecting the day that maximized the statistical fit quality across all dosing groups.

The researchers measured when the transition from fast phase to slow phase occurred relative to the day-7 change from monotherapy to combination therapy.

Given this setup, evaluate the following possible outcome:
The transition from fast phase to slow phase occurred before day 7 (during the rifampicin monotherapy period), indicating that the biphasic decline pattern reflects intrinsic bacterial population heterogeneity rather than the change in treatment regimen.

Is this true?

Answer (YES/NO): YES